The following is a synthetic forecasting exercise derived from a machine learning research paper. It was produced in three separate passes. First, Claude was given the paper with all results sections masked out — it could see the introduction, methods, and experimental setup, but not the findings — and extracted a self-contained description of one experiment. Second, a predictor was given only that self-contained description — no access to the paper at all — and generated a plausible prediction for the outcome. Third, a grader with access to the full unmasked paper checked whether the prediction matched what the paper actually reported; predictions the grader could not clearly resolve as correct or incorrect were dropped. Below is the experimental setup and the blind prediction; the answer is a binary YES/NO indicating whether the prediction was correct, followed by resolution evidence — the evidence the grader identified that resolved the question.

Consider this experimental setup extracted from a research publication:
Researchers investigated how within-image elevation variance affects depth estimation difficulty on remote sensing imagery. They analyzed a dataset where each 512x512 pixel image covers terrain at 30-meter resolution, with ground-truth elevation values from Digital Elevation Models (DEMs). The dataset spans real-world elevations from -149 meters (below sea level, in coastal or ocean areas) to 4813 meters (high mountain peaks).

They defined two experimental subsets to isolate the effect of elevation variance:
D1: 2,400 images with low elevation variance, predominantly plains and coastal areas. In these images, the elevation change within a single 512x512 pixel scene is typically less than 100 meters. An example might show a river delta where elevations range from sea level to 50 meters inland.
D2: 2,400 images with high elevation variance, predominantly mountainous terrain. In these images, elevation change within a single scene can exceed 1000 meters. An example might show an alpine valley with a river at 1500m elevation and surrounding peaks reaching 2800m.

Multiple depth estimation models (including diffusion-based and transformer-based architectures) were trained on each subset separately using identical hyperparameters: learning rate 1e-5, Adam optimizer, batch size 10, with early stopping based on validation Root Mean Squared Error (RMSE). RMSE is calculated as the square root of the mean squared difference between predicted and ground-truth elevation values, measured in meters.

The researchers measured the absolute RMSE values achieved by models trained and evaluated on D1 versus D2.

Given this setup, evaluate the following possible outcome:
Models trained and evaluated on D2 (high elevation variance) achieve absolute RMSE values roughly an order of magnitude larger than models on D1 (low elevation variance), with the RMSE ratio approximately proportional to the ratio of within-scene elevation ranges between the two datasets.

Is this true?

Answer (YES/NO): NO